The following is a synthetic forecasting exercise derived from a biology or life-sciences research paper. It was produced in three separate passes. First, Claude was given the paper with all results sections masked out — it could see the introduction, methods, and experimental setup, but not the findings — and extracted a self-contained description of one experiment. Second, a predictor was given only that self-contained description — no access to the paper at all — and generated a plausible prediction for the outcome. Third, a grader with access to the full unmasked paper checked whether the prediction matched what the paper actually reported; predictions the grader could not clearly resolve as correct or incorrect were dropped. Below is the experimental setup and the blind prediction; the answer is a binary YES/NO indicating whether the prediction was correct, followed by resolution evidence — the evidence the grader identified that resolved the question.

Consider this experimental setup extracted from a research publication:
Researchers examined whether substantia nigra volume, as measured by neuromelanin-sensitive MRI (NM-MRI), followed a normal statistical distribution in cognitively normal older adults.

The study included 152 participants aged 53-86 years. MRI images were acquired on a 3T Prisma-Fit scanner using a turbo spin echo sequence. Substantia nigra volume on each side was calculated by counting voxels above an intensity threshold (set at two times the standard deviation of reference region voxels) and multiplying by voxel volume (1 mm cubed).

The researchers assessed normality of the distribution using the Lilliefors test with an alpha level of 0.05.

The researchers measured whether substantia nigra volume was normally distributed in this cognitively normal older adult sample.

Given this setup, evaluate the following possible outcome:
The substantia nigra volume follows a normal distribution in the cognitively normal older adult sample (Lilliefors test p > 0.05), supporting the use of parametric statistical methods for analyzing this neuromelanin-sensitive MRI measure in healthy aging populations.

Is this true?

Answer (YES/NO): NO